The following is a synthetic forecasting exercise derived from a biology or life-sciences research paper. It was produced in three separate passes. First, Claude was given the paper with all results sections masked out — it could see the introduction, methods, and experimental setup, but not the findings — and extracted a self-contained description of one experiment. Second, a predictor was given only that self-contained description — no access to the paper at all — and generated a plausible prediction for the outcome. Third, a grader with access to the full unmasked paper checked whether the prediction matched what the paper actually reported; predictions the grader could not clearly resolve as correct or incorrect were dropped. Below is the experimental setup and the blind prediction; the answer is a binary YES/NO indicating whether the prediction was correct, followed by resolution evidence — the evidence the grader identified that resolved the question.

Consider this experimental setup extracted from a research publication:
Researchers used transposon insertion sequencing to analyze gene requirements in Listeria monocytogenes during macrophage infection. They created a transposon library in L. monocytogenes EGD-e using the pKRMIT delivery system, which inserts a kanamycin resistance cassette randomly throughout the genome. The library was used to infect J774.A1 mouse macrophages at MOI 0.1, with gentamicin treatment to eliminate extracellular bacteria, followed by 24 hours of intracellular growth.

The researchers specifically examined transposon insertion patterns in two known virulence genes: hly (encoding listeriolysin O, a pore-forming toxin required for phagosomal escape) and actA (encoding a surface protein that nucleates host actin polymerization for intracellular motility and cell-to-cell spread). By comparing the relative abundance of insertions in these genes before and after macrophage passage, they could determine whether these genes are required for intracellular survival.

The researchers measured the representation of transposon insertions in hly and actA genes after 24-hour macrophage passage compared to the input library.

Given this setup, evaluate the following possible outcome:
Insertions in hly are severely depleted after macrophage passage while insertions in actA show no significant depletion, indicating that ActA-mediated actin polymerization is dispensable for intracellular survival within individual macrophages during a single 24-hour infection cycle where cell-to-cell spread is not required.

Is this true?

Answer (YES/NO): YES